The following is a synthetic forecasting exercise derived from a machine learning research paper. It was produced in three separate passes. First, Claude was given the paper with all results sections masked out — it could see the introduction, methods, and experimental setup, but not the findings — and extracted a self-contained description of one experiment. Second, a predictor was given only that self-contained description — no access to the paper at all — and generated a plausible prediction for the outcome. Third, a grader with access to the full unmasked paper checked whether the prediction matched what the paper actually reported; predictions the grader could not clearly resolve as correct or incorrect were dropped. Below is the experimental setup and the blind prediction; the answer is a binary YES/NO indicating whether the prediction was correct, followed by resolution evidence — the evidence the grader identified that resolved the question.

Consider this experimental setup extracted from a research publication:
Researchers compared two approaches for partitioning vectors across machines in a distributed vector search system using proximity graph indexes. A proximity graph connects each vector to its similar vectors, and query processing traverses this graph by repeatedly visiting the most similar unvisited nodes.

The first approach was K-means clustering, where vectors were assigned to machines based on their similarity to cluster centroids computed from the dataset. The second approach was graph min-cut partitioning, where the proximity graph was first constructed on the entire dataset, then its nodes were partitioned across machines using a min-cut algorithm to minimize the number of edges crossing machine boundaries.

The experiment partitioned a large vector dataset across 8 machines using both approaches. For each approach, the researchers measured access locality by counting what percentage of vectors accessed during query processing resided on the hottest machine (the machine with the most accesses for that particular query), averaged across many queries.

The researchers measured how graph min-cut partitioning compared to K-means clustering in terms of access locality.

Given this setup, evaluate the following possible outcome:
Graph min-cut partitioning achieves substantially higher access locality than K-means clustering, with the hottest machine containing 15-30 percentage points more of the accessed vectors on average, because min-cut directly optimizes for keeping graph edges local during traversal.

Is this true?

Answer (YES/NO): NO